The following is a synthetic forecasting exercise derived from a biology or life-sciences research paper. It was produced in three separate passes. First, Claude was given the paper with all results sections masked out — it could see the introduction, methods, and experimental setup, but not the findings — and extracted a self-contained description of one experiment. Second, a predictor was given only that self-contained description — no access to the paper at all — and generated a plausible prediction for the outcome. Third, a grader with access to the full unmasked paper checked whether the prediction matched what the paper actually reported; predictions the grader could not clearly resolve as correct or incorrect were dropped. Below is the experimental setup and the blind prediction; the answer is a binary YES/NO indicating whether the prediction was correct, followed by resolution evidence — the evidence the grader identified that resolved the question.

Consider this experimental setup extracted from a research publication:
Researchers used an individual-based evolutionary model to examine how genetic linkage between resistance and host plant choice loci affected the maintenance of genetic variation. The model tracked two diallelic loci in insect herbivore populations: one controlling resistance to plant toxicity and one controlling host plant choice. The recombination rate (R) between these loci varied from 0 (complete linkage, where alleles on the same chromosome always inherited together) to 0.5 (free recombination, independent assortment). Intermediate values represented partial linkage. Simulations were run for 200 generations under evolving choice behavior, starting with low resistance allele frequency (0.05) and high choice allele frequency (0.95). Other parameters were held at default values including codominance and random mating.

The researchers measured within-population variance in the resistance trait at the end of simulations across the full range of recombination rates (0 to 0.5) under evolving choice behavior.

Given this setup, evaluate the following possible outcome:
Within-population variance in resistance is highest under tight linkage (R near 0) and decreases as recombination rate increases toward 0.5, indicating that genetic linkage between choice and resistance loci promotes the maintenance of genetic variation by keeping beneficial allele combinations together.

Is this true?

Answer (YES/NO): YES